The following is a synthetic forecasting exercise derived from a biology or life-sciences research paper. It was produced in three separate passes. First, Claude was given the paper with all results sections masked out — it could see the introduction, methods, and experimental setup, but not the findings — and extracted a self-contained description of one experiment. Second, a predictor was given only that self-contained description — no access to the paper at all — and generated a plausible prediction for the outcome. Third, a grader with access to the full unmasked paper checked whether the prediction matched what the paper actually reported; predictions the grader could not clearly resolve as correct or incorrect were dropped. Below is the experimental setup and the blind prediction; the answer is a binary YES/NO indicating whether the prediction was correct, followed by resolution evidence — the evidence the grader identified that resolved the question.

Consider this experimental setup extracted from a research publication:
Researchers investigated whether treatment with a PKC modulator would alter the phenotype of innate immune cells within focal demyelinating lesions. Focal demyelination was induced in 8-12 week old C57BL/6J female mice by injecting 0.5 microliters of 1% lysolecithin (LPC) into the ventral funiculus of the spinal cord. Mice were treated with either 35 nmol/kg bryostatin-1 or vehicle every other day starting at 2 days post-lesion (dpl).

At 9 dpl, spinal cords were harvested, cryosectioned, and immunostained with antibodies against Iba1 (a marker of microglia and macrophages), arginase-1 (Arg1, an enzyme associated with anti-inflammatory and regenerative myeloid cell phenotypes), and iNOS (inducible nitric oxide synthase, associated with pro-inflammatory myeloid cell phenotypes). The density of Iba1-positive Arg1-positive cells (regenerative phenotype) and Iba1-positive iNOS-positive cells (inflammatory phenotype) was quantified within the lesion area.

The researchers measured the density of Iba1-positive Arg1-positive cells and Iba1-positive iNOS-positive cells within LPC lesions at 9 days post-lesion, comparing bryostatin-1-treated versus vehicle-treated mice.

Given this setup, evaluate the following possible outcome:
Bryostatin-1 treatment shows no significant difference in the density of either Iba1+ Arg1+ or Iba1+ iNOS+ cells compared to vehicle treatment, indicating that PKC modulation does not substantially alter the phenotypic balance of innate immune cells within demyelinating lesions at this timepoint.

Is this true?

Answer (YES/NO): NO